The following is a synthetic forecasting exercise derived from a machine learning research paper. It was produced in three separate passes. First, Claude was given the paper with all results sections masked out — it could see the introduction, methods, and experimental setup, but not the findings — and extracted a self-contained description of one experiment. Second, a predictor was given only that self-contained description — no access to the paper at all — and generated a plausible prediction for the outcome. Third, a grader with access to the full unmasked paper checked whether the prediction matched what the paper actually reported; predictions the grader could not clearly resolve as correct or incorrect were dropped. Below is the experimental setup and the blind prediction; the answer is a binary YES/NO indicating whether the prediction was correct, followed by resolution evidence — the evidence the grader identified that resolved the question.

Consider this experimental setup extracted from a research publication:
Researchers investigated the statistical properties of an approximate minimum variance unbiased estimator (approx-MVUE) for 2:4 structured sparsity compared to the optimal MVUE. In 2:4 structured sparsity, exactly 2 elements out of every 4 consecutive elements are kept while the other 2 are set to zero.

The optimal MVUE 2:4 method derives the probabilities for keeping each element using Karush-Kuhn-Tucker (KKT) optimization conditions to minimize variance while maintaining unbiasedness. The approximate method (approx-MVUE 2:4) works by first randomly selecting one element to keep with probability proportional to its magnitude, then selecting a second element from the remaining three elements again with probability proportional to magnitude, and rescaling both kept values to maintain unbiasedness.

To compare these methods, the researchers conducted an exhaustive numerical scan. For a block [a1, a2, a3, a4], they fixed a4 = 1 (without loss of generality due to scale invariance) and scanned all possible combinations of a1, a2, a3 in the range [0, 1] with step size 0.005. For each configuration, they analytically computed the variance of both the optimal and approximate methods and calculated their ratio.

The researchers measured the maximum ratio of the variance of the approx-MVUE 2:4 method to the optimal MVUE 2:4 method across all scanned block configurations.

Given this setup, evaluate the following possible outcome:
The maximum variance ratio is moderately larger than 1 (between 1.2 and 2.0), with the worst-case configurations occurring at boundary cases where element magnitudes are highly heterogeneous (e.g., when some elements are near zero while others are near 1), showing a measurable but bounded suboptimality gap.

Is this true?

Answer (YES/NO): YES